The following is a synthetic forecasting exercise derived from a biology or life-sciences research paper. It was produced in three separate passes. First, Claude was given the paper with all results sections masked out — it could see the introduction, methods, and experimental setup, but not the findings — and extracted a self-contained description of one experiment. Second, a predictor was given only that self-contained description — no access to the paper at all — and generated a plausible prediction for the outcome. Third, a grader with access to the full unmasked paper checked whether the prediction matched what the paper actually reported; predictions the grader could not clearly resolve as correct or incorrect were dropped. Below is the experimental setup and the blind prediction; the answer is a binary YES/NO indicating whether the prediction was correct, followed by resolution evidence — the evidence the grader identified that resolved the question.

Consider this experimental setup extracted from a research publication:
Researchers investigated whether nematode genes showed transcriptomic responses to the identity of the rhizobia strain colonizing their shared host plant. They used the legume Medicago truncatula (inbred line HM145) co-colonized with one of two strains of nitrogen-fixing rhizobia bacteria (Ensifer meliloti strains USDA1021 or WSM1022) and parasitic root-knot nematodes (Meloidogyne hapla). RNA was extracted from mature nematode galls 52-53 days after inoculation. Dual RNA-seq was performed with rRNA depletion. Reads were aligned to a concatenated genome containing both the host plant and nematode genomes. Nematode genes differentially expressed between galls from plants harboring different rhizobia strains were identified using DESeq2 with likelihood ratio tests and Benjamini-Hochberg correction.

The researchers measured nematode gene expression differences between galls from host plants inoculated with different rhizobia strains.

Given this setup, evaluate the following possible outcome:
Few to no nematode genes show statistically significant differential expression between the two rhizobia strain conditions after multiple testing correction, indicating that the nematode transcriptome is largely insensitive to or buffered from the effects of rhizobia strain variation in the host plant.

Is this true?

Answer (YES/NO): YES